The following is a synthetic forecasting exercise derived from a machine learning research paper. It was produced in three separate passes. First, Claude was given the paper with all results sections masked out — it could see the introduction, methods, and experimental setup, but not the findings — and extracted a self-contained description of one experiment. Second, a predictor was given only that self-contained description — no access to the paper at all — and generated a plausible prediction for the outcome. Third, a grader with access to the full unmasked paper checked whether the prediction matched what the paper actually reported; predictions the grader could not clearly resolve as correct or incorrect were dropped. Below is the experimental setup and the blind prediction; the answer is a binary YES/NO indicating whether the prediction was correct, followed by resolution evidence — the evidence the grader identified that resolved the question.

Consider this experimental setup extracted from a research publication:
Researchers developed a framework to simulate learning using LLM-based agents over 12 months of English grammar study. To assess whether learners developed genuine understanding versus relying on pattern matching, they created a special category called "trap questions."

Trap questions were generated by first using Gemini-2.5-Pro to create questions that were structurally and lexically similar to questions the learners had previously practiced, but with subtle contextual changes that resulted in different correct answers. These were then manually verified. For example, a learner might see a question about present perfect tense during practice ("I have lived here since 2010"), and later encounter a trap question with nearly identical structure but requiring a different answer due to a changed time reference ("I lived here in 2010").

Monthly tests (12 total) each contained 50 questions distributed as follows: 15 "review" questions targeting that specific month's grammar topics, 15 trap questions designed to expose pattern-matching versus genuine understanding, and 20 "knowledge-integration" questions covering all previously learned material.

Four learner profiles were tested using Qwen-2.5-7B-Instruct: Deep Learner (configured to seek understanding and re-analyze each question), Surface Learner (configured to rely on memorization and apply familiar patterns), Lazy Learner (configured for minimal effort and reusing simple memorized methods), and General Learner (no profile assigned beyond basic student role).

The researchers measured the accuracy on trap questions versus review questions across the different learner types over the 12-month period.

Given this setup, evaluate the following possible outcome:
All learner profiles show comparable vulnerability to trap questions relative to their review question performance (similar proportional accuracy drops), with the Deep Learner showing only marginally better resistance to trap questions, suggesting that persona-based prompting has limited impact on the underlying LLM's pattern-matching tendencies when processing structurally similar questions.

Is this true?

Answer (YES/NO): NO